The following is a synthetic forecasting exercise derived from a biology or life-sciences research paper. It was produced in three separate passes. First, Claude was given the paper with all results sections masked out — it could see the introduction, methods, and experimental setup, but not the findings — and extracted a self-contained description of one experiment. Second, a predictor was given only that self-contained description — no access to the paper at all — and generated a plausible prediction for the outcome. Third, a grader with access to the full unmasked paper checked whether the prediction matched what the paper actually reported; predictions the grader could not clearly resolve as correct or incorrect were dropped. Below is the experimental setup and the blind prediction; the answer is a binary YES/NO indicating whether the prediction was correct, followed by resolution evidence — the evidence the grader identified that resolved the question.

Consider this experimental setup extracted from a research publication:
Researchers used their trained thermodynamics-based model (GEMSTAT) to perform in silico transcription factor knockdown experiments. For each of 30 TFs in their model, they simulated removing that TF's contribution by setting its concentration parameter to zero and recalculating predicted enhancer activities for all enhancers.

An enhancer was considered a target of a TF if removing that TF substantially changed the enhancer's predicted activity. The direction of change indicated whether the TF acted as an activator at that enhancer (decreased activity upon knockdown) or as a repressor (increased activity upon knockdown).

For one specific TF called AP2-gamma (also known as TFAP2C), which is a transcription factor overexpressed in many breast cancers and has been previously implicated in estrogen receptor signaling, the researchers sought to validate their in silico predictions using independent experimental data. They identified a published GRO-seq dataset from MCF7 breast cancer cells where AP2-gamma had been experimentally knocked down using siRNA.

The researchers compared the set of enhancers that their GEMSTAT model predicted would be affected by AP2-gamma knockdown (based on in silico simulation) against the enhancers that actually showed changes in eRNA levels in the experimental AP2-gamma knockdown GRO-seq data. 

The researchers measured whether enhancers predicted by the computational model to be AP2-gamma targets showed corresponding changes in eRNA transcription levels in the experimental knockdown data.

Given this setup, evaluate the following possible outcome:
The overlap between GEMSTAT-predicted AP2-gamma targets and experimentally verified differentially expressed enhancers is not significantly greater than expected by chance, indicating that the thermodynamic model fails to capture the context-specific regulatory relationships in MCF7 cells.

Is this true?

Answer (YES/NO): NO